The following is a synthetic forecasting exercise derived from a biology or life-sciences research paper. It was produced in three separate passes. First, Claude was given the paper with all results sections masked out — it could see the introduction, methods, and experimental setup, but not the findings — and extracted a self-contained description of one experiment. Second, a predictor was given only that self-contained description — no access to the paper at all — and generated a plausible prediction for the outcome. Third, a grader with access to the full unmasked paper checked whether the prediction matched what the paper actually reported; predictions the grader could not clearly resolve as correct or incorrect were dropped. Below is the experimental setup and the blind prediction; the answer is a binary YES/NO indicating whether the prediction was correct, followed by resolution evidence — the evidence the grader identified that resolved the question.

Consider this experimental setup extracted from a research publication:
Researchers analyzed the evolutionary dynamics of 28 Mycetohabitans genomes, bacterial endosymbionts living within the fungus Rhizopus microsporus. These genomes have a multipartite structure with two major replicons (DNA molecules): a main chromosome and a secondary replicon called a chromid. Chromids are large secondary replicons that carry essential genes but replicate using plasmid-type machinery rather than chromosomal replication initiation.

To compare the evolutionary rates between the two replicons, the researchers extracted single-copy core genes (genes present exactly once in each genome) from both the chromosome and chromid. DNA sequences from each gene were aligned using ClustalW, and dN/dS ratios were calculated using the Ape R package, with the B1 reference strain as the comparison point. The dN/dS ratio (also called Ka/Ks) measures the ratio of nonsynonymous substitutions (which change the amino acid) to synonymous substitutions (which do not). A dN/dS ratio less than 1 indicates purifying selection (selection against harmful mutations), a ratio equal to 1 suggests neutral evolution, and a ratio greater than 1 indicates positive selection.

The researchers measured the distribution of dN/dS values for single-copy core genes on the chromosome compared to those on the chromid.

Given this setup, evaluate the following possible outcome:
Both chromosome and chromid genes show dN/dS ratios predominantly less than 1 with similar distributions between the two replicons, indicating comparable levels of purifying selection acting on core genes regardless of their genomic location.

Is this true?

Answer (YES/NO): YES